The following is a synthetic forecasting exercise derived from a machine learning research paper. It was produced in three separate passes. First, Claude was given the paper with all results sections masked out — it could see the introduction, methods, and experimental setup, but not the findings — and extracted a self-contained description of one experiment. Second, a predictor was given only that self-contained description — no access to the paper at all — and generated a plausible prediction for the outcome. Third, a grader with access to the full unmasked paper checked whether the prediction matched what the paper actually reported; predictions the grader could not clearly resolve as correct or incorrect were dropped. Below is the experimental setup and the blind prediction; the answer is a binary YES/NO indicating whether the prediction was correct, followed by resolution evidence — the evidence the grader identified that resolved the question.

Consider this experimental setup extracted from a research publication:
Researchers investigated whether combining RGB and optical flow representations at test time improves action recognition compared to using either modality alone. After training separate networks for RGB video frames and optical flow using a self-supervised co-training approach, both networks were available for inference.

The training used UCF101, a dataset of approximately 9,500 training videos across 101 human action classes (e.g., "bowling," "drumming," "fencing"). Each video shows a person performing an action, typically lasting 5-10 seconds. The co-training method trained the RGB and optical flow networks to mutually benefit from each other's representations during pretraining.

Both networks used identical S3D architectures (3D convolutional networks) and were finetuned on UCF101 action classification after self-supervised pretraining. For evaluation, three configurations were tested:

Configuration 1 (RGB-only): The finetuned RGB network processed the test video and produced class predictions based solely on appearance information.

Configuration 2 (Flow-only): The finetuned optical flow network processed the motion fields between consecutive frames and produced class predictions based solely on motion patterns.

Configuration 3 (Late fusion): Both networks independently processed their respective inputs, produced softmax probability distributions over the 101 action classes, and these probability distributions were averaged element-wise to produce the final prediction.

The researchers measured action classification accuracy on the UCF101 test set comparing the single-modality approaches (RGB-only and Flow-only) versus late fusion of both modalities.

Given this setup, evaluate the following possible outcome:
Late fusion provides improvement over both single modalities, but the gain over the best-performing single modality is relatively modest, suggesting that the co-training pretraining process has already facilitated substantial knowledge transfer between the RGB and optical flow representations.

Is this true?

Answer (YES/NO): NO